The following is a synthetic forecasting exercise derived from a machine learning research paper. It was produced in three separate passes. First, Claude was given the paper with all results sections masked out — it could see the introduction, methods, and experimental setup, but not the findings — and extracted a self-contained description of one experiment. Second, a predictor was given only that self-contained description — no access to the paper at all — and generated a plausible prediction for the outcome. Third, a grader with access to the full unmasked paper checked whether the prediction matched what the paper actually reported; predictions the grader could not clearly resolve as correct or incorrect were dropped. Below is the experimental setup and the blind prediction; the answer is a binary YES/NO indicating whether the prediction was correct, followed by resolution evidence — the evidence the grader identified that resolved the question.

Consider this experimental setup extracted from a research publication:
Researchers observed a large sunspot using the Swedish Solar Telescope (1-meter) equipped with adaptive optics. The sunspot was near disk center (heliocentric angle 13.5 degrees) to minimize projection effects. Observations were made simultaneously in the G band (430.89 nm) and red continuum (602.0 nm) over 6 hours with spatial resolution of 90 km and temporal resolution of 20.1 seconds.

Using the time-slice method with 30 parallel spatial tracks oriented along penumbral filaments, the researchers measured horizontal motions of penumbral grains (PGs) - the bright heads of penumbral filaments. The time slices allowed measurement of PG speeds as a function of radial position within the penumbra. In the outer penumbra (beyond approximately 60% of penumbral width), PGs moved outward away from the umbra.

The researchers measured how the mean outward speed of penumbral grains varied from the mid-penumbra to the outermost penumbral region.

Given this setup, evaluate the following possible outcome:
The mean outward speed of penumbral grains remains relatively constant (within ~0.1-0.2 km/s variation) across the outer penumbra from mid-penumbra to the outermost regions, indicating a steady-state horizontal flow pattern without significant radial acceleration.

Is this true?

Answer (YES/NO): NO